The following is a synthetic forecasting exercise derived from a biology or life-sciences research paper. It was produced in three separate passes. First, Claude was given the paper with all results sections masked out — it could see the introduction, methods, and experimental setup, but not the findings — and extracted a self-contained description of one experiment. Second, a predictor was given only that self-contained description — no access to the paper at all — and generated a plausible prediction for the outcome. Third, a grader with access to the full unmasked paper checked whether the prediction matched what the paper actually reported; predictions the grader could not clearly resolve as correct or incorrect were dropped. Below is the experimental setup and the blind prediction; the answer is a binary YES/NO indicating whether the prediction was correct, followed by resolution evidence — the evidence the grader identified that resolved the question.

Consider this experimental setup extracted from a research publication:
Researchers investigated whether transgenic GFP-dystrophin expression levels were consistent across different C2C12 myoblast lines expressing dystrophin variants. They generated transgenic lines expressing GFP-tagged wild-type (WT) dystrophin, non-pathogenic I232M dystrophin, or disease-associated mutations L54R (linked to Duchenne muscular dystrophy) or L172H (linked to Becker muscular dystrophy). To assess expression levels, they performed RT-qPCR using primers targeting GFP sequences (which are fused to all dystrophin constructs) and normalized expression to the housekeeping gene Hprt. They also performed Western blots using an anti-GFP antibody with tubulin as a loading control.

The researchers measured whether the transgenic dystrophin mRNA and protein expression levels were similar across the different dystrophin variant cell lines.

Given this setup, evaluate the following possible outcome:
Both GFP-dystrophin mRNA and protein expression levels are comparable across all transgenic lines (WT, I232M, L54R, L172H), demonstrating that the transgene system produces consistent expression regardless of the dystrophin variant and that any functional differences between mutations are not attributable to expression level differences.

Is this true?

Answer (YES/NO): NO